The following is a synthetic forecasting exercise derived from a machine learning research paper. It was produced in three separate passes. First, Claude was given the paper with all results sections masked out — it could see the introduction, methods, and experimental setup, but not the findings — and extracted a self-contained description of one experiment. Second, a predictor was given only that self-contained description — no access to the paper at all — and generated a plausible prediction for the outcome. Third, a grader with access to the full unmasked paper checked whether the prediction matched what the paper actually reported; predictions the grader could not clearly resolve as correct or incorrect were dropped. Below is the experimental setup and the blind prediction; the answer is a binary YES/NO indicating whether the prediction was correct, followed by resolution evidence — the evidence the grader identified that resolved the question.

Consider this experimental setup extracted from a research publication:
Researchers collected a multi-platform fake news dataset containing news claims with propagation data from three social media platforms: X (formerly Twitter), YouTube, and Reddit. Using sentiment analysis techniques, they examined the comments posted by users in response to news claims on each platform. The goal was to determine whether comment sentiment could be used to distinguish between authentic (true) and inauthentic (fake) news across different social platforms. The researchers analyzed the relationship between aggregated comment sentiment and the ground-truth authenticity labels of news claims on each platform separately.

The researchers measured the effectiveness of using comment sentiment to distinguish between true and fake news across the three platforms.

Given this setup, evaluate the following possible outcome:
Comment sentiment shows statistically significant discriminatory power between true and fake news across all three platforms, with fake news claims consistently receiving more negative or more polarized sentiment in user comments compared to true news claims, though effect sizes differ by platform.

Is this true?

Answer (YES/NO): NO